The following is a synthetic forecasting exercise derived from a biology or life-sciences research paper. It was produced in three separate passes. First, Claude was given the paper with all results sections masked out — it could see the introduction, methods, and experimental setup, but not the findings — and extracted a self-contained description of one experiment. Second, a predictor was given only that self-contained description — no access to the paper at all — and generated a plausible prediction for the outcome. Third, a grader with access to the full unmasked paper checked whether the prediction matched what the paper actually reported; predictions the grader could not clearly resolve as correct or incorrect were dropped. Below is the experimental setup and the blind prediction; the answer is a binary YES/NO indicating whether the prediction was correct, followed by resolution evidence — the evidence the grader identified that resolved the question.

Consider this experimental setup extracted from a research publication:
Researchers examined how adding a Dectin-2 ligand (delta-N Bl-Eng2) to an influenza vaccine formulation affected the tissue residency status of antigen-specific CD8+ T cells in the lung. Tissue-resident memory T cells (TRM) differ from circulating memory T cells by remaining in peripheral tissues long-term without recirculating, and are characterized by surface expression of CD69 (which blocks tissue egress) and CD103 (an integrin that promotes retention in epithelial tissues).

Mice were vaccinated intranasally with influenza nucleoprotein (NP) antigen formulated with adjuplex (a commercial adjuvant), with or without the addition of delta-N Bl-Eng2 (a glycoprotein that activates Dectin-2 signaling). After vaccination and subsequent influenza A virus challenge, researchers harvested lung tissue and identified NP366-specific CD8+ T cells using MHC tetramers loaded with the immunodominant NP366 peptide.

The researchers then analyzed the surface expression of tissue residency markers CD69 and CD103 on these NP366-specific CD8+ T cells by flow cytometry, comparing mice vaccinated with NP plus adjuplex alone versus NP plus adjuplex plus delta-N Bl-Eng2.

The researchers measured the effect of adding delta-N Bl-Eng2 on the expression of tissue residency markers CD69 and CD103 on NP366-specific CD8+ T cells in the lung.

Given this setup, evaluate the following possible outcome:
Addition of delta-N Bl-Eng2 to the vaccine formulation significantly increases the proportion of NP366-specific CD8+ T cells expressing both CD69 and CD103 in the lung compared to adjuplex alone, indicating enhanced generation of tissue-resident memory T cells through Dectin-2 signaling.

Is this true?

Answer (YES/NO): YES